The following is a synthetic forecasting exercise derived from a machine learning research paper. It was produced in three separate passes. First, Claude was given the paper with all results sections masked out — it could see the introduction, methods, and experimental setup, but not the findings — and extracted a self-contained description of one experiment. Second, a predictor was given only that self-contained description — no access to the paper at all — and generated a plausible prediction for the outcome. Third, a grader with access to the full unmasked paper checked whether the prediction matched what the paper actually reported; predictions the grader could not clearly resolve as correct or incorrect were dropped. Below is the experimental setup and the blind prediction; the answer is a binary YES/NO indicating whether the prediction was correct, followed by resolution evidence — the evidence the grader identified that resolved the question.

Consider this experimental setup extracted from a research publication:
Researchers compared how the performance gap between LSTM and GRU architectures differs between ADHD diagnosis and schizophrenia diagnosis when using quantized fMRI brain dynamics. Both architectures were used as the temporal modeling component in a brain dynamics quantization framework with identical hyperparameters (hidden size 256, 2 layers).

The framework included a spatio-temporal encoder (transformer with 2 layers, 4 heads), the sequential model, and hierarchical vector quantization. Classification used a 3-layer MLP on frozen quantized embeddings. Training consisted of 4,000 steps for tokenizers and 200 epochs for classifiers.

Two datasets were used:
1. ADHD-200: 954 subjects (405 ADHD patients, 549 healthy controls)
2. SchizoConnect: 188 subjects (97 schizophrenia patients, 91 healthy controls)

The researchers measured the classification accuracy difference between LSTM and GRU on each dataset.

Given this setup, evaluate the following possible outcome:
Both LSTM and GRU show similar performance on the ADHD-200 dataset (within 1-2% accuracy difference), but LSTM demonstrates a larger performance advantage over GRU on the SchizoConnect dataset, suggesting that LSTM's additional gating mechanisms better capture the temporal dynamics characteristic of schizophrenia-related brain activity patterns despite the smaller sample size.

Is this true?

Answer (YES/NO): NO